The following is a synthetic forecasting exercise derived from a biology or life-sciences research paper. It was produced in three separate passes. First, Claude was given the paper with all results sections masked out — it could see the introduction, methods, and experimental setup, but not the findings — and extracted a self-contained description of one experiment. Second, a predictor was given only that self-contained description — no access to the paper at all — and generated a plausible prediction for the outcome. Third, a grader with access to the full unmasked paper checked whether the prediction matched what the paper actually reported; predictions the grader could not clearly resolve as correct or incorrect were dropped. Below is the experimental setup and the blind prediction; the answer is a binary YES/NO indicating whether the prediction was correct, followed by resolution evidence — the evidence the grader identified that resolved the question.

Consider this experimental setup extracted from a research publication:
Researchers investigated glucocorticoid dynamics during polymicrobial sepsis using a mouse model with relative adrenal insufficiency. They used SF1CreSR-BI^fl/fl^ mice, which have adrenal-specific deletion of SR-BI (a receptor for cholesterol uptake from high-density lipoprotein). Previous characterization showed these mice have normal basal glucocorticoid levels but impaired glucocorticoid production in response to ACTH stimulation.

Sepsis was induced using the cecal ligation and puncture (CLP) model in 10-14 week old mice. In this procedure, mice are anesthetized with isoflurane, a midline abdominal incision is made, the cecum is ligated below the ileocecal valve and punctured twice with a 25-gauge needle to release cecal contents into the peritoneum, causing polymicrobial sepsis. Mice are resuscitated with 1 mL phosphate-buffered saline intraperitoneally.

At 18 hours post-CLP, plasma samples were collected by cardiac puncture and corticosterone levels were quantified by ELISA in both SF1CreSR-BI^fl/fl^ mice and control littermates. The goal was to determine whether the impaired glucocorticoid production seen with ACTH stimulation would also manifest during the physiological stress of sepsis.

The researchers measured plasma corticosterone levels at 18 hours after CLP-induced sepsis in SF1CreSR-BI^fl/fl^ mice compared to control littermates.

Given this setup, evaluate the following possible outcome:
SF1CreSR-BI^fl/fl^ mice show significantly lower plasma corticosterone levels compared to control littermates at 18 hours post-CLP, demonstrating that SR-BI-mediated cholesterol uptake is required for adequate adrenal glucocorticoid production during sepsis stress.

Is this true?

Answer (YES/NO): YES